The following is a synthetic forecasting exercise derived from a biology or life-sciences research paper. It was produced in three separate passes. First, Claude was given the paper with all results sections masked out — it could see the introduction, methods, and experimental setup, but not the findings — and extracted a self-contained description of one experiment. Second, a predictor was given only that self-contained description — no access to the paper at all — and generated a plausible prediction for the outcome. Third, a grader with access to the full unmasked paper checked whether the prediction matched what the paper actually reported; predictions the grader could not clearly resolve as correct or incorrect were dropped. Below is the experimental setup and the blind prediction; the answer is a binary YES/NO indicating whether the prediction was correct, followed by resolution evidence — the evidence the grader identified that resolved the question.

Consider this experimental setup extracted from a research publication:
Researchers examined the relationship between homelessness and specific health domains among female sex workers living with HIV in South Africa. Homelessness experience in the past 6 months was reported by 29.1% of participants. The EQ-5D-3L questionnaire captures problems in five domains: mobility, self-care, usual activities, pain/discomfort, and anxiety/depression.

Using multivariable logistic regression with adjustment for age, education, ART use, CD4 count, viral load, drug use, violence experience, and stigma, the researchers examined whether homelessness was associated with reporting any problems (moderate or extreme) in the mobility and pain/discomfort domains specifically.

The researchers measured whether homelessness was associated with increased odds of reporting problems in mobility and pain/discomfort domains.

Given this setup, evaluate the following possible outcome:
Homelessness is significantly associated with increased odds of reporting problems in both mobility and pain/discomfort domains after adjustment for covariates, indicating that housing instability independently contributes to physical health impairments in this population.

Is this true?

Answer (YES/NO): NO